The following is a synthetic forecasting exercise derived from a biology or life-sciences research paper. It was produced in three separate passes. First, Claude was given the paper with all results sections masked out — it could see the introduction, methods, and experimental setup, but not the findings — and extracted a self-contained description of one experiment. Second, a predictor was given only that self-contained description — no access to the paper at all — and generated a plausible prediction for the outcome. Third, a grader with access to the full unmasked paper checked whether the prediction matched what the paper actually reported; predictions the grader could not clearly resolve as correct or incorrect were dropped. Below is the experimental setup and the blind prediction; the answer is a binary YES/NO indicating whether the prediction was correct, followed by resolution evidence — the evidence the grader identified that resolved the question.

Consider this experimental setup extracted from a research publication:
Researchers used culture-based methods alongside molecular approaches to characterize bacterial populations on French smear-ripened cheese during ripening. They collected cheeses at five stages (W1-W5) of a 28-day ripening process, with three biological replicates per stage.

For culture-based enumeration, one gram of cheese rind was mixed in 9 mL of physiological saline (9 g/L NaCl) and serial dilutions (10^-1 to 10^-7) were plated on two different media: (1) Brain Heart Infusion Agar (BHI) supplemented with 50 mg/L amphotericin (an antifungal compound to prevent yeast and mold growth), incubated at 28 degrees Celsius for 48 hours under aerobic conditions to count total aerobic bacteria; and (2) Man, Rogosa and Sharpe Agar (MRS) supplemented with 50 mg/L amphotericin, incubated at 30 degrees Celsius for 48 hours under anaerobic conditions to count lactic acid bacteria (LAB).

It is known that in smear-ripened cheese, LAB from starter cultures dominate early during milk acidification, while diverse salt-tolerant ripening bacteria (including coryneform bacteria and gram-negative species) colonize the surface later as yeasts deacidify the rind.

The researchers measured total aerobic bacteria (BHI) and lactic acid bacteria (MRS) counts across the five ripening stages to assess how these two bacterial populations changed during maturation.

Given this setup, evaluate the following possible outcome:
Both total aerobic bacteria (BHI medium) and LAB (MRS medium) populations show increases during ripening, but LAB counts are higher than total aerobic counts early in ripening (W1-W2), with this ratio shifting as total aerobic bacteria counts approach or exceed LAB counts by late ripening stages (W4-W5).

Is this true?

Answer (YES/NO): NO